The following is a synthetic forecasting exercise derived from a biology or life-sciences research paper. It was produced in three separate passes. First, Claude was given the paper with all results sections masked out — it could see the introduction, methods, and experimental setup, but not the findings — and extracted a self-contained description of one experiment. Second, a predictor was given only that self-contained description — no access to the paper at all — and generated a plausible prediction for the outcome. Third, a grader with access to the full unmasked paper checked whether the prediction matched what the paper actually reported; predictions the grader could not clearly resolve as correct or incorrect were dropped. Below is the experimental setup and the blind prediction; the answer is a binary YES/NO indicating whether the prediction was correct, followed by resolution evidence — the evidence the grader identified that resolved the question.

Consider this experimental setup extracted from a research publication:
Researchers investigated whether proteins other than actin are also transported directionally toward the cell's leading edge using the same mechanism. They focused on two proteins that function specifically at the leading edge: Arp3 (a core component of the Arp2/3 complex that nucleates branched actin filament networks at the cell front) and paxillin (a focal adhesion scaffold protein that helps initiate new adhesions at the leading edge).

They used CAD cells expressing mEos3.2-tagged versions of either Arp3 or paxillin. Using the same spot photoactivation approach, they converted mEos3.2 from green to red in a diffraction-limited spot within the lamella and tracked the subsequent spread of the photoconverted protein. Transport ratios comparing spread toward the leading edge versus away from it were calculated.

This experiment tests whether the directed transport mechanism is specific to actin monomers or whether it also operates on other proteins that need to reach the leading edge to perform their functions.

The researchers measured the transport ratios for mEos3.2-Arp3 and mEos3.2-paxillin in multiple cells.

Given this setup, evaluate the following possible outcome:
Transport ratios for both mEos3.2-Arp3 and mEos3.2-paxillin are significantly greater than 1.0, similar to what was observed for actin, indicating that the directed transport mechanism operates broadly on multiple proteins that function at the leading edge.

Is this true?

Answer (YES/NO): YES